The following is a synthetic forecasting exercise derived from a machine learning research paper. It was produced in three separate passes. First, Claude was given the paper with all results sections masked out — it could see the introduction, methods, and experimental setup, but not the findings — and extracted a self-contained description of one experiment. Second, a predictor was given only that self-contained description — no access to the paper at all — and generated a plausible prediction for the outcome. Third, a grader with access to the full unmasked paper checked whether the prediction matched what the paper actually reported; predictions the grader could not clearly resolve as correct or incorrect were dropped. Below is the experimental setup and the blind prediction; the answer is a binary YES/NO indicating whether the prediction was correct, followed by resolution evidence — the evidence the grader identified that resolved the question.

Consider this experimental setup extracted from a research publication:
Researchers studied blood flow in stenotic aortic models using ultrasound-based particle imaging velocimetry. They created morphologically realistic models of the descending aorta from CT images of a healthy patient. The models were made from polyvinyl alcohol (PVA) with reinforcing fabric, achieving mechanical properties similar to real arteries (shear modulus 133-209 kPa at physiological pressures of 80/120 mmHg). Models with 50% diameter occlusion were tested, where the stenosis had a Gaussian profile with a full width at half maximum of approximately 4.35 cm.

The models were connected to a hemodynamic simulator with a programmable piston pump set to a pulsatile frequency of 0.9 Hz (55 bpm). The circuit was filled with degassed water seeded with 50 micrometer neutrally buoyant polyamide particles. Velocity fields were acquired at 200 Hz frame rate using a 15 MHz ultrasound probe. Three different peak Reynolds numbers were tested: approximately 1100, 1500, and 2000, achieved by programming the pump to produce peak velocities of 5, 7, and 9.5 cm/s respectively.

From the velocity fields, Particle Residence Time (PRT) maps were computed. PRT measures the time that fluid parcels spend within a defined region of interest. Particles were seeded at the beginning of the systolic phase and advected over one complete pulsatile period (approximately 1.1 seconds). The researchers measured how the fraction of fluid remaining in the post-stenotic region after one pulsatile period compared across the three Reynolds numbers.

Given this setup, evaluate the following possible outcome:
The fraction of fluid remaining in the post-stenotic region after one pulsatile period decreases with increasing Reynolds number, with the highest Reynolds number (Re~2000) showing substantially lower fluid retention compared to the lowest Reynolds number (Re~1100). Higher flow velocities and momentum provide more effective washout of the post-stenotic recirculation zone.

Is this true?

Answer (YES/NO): NO